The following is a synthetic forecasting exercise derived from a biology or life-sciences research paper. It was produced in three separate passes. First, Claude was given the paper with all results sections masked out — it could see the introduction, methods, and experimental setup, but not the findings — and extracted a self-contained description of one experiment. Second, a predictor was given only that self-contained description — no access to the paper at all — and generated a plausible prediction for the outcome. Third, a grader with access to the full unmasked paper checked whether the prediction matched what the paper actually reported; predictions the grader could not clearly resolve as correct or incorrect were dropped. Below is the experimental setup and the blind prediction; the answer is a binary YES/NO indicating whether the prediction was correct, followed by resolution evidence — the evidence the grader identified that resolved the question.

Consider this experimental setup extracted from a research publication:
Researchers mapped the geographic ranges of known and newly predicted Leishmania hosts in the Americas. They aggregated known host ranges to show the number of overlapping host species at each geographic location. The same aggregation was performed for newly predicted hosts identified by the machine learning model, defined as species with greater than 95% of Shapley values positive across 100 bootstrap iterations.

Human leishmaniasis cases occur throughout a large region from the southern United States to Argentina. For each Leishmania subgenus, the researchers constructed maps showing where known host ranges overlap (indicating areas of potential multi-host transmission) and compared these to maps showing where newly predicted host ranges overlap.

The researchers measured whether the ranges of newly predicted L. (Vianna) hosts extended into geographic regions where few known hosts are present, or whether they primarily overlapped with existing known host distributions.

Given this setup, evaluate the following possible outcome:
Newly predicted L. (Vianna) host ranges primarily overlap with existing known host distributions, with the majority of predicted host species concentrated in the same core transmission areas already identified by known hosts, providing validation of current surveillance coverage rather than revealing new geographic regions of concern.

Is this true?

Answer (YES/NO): NO